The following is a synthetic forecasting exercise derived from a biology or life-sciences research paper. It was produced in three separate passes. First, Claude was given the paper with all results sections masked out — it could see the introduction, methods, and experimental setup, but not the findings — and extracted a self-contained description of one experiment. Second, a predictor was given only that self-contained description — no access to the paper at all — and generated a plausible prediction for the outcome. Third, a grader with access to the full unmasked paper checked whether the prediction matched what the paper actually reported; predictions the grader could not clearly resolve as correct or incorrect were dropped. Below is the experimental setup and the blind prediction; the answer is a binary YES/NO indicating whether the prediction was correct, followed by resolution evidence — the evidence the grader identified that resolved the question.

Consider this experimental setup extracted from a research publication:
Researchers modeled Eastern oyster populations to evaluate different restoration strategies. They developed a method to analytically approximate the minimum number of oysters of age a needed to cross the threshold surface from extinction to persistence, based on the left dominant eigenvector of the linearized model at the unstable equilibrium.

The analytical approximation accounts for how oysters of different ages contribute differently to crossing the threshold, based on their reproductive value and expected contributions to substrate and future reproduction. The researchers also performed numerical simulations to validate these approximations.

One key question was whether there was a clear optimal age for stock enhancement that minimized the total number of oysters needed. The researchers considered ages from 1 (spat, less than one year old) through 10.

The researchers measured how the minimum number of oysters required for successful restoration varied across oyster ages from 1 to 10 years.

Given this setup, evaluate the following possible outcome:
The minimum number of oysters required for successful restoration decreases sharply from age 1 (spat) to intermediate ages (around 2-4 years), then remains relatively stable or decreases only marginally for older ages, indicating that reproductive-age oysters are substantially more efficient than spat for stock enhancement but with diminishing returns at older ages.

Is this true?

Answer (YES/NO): NO